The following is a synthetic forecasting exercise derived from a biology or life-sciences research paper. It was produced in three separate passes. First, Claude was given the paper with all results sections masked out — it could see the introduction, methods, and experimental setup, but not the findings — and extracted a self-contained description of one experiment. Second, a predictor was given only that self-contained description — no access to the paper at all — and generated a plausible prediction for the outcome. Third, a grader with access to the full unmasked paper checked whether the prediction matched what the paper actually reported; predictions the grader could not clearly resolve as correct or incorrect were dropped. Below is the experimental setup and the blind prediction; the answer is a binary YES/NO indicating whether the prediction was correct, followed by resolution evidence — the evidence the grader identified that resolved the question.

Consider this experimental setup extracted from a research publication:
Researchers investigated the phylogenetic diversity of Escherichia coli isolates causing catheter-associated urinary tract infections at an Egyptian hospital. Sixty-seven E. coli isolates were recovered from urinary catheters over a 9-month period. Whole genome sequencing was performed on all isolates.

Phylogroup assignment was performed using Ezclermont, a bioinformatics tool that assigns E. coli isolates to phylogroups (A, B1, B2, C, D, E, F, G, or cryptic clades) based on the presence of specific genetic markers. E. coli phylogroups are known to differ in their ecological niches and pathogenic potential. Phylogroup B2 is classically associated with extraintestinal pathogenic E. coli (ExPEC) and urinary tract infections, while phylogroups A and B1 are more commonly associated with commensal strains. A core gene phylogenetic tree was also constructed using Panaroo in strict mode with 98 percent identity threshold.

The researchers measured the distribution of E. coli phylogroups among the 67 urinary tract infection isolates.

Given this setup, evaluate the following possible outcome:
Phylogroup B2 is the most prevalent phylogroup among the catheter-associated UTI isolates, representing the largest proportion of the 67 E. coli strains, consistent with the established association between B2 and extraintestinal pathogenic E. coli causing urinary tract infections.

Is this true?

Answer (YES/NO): YES